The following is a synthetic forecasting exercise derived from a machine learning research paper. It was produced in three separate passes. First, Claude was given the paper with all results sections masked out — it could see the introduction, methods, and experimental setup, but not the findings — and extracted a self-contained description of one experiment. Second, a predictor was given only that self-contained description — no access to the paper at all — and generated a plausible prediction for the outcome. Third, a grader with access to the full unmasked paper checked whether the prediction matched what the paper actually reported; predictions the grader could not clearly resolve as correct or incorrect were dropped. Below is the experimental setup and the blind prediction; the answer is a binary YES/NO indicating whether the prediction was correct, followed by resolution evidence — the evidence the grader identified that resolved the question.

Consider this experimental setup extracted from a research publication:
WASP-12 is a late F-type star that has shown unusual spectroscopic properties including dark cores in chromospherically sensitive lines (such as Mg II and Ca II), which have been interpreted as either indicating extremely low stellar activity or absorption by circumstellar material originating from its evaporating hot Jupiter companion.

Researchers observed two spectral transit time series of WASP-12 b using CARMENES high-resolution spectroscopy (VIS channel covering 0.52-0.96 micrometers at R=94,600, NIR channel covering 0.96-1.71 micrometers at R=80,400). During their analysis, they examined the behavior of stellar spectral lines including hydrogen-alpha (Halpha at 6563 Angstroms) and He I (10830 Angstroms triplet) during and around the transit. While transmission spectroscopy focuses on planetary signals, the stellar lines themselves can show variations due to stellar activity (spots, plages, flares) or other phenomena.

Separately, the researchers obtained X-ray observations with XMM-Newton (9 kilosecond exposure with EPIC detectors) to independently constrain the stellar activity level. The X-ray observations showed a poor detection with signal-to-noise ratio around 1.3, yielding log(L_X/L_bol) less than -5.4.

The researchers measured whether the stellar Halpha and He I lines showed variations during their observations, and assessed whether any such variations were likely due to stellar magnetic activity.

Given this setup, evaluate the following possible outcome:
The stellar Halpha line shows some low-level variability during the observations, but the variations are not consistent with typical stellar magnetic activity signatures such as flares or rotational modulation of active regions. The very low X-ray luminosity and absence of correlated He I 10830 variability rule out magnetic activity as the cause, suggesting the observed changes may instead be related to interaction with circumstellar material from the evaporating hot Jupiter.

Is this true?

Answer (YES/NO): NO